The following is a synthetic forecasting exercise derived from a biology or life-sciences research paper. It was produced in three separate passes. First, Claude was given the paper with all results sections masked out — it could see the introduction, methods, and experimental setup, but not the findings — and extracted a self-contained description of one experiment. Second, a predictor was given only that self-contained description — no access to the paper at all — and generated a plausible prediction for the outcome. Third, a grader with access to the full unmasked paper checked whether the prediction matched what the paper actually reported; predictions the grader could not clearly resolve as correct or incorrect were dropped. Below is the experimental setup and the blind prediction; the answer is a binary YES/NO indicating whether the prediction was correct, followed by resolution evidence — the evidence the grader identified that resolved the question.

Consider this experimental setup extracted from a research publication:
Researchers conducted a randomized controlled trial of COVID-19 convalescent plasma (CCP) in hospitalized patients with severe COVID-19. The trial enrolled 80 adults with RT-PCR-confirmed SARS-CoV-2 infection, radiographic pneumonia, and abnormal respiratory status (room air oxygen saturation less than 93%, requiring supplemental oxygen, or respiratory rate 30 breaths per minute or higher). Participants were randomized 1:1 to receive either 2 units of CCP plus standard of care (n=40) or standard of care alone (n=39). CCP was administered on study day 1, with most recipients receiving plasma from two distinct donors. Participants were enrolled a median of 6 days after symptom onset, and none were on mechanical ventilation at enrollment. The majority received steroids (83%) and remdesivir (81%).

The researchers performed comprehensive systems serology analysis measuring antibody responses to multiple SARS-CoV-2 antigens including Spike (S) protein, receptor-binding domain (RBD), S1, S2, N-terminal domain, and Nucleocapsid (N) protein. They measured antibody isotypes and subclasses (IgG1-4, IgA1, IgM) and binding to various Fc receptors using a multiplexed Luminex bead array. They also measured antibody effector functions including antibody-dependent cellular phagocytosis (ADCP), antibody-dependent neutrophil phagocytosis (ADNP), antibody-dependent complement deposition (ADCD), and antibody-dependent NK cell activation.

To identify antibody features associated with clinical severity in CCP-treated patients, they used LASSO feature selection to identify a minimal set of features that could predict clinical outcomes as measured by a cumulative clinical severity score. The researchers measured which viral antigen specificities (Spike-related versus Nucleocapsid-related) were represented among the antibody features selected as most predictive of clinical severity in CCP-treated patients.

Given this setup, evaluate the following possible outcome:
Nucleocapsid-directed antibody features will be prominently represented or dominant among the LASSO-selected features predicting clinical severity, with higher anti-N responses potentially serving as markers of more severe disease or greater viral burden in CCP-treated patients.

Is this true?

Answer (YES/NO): NO